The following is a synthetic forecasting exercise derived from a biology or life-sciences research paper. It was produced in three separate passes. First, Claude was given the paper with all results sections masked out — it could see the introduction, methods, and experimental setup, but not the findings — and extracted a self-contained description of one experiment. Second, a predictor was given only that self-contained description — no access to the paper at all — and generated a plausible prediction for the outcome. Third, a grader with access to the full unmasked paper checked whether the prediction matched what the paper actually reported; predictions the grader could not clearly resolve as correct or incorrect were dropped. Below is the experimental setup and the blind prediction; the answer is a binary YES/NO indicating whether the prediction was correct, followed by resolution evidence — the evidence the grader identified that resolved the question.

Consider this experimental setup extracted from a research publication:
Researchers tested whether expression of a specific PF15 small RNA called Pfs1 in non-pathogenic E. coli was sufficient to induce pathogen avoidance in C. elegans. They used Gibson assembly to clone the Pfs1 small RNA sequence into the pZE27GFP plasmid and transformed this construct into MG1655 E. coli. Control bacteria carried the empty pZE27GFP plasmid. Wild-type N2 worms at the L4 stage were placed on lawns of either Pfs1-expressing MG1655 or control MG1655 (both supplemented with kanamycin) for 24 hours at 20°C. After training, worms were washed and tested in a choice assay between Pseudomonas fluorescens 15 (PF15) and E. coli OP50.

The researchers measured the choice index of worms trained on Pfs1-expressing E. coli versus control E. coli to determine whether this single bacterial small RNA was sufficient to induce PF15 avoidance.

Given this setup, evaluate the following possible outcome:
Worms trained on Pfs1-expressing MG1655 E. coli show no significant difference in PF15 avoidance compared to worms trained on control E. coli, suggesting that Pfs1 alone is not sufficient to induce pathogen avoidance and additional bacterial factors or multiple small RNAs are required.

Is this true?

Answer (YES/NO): NO